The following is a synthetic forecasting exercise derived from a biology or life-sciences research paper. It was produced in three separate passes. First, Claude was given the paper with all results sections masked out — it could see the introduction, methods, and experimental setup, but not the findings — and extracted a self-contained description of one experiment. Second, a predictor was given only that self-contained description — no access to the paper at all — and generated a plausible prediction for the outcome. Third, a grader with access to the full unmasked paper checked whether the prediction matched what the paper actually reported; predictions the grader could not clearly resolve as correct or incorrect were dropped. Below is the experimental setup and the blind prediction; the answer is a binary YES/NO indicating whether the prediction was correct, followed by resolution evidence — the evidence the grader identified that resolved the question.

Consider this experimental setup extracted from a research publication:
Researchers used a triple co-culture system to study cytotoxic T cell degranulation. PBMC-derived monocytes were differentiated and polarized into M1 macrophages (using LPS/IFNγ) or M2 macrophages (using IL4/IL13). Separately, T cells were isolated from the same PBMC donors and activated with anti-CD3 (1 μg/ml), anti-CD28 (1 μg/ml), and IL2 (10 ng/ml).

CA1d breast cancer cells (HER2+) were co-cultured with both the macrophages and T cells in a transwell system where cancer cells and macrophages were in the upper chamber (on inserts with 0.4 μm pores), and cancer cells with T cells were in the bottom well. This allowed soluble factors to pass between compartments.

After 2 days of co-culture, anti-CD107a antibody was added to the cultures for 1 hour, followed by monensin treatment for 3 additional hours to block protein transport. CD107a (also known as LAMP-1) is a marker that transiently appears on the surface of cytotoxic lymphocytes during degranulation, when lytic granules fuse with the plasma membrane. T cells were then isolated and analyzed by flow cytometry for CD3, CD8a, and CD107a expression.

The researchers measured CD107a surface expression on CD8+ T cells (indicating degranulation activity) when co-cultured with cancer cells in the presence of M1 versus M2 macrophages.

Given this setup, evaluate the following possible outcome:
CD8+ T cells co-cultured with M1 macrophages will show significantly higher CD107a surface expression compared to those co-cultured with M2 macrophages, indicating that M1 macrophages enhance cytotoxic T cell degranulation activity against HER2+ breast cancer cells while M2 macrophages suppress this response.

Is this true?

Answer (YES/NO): YES